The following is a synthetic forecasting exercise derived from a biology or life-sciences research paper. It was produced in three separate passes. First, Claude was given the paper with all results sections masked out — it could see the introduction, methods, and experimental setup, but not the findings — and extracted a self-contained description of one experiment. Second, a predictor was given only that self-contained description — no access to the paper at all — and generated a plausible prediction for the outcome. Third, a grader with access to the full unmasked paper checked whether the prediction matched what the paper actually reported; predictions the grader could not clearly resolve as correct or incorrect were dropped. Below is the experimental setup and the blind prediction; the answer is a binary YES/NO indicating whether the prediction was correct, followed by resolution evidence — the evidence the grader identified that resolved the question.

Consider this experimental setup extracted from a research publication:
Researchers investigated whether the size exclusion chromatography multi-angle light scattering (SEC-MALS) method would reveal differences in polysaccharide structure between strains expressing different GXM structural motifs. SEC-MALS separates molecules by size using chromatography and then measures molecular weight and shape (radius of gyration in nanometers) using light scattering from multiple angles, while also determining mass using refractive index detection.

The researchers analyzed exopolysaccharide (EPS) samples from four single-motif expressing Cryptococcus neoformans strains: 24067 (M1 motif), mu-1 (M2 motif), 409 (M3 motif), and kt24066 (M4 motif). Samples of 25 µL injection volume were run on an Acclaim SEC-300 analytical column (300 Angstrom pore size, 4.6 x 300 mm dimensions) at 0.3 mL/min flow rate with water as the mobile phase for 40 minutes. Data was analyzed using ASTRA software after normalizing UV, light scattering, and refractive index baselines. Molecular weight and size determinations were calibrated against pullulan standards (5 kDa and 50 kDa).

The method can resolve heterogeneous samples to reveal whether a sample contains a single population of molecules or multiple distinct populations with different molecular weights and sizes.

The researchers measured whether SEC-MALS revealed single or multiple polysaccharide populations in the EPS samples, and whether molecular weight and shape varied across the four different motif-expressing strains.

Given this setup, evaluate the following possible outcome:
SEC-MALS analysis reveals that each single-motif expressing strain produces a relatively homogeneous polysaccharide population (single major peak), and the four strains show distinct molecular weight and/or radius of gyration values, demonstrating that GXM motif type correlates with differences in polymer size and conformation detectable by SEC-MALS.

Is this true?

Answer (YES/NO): YES